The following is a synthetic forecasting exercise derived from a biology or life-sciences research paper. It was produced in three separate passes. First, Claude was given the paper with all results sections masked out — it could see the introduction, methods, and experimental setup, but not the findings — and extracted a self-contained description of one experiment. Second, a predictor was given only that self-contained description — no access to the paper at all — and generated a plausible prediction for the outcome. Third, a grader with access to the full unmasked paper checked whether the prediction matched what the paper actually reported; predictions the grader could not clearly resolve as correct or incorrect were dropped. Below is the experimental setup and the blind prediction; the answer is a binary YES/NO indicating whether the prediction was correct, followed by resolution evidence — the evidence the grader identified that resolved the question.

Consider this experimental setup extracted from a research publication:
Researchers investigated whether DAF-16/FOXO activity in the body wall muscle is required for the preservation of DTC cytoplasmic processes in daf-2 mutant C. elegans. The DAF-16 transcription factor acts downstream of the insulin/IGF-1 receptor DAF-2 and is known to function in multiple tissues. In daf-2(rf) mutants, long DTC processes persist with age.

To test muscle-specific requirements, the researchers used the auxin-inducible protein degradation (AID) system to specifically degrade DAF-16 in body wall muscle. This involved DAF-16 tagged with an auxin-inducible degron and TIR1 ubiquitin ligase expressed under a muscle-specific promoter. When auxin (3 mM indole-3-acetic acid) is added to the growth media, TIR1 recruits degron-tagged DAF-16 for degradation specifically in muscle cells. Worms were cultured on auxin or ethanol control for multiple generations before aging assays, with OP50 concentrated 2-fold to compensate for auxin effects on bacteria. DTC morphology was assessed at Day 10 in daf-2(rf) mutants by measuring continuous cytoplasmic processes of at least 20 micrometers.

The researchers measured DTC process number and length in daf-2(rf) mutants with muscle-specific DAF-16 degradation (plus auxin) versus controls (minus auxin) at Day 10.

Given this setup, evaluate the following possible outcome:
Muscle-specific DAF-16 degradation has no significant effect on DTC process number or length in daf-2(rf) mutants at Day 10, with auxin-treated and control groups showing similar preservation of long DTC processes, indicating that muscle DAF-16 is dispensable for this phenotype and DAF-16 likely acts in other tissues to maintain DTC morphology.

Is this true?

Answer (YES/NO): NO